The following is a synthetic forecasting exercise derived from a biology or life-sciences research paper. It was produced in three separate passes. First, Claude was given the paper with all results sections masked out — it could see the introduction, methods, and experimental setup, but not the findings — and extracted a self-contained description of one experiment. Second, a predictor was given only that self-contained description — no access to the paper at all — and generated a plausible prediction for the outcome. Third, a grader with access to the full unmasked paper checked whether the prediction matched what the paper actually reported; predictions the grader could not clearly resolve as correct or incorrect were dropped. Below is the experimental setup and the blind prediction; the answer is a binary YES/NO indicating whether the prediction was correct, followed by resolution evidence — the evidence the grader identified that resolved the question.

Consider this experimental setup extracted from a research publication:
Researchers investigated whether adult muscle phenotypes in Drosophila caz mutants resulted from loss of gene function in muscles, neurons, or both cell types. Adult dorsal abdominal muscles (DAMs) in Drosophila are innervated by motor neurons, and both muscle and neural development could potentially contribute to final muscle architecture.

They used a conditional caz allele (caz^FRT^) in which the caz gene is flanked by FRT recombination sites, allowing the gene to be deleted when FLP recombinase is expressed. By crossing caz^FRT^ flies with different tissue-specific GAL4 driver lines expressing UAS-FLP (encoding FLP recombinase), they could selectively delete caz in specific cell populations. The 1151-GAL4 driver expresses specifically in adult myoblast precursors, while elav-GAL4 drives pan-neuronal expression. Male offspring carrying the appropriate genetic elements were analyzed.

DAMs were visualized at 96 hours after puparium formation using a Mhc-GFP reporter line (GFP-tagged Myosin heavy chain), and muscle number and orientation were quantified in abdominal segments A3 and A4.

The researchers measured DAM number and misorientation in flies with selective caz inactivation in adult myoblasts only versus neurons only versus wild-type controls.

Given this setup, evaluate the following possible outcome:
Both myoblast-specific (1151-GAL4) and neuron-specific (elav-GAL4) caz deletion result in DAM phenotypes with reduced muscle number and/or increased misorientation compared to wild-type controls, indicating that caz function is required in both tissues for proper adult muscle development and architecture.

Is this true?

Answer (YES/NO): YES